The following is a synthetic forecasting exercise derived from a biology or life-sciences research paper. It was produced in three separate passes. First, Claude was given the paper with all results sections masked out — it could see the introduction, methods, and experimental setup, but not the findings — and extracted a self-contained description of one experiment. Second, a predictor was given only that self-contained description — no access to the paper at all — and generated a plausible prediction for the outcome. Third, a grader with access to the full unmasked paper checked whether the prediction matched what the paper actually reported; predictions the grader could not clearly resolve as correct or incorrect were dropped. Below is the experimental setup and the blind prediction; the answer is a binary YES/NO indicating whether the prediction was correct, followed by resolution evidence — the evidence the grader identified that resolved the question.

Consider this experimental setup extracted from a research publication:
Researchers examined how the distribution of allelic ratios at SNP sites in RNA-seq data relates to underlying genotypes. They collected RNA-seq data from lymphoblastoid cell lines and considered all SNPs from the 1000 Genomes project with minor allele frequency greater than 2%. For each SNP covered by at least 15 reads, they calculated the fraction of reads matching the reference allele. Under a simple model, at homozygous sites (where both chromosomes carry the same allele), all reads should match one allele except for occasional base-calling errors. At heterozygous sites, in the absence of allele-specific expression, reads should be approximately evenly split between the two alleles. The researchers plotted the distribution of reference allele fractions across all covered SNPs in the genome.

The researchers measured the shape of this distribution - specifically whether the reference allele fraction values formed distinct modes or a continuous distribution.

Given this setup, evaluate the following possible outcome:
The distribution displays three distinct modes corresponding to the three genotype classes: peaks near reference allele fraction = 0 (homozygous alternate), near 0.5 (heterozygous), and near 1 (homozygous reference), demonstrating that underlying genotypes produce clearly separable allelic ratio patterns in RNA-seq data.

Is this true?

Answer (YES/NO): YES